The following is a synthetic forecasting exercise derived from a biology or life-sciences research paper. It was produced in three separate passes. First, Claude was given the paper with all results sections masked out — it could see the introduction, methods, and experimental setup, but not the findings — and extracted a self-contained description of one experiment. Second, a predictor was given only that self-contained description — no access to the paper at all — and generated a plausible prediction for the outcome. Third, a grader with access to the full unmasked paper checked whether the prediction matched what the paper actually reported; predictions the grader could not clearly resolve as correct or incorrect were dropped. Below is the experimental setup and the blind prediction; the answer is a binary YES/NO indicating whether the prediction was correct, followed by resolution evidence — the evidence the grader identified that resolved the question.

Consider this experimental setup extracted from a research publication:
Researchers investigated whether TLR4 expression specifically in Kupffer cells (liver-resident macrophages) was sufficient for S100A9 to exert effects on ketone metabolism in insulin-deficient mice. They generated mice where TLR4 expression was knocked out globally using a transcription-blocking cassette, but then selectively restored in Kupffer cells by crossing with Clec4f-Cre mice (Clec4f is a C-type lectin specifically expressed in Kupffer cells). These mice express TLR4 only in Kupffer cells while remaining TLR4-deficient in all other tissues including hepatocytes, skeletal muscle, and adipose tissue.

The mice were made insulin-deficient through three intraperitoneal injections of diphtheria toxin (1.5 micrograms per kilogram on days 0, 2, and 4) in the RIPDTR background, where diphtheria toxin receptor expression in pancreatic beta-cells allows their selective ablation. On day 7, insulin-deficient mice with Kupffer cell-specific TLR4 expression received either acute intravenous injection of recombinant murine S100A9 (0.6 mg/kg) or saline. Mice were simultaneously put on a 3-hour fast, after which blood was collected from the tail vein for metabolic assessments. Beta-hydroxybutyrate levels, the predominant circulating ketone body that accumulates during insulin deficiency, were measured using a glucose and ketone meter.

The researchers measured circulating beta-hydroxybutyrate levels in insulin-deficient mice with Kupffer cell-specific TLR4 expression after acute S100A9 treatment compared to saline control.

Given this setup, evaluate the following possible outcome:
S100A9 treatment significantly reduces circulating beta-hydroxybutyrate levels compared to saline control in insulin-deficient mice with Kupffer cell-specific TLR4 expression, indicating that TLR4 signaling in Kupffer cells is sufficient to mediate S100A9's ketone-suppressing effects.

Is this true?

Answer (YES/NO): YES